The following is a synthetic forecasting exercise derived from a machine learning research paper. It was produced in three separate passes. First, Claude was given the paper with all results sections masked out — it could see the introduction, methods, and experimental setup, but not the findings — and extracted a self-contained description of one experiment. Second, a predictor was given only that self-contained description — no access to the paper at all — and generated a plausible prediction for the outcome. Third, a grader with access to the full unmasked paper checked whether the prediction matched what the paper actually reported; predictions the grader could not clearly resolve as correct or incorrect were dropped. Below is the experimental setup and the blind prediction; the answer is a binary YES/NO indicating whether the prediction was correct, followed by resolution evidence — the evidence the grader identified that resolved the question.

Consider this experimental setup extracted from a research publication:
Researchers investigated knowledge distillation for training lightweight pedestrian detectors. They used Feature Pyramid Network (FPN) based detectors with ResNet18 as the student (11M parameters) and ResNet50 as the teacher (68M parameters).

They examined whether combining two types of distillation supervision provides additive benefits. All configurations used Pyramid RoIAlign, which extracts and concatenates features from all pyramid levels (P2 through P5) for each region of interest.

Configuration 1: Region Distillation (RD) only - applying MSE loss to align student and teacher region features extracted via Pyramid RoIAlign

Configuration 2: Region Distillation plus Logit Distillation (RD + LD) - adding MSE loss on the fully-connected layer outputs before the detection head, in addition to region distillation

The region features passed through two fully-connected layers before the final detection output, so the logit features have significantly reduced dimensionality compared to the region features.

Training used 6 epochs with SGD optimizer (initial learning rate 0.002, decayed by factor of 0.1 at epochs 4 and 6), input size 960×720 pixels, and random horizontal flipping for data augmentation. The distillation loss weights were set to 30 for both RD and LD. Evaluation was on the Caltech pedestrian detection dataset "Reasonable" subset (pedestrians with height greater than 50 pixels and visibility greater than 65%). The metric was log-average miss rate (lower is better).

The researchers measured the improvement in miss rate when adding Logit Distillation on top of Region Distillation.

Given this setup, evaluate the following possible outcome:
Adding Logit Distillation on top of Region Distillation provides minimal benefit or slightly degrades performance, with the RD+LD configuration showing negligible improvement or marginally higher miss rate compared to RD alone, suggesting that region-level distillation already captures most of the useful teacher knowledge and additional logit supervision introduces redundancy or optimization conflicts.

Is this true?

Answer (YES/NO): YES